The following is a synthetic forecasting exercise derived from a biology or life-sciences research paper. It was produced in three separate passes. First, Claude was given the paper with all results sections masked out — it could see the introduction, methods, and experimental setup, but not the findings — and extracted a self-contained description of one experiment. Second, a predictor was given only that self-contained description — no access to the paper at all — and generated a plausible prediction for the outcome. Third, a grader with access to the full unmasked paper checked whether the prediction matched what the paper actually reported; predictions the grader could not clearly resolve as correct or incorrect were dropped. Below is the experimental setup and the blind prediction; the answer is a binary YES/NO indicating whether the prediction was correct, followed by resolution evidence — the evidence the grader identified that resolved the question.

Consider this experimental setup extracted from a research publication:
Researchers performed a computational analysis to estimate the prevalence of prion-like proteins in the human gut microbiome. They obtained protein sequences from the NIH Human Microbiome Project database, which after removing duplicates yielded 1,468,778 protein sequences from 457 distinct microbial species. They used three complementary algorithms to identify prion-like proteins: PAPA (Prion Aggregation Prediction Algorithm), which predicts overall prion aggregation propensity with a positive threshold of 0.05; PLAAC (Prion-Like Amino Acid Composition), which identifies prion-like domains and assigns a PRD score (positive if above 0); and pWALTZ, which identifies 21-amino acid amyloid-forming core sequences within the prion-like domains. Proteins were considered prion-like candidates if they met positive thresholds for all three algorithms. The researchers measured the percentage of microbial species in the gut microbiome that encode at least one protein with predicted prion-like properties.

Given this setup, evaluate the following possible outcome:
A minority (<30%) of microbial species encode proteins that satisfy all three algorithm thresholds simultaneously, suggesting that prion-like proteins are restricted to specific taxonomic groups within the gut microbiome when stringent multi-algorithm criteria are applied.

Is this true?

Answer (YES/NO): NO